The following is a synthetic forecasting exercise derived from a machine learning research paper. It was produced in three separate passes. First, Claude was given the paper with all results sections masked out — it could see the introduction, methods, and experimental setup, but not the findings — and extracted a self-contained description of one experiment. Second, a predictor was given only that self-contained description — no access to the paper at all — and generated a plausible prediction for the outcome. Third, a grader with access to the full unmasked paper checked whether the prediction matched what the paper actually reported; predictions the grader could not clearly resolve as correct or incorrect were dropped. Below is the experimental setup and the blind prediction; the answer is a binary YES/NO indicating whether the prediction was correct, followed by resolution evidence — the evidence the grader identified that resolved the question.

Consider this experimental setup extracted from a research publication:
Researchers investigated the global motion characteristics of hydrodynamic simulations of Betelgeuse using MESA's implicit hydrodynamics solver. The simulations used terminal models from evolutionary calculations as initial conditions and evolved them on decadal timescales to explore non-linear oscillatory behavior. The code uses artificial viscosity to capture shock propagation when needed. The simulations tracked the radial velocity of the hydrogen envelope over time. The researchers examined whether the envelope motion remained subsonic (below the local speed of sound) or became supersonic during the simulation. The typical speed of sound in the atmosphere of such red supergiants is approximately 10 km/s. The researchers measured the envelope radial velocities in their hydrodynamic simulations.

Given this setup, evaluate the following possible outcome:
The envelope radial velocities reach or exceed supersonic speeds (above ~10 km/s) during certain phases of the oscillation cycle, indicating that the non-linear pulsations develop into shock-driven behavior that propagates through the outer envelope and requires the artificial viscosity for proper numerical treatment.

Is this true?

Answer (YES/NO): NO